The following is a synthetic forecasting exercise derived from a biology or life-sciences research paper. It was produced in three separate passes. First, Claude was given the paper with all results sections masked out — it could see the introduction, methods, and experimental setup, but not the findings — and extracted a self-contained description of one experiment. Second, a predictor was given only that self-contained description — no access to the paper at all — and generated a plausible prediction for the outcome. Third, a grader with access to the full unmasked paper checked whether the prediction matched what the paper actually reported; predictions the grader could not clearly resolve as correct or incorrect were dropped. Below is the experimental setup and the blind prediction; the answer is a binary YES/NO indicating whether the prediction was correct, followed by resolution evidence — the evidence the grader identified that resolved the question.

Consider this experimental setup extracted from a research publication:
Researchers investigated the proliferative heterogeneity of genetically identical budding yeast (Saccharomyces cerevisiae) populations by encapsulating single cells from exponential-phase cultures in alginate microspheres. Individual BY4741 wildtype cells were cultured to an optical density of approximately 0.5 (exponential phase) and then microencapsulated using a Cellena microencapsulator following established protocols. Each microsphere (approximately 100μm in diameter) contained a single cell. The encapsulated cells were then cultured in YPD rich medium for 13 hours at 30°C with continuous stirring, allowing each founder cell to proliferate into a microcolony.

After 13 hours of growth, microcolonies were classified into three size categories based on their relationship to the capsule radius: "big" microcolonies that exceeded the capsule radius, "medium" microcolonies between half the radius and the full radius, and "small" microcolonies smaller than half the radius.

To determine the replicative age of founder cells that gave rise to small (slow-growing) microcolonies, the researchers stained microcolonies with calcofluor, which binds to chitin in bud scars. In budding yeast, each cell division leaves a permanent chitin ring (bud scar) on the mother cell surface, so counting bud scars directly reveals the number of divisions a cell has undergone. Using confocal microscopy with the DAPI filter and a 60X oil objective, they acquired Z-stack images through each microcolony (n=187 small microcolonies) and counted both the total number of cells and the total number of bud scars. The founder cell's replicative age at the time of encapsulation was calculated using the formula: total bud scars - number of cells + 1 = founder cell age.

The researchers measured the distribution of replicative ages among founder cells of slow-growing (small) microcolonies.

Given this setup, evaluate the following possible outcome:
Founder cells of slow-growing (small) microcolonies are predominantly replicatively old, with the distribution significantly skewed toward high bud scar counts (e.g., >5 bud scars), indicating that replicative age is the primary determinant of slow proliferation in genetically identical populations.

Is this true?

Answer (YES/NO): NO